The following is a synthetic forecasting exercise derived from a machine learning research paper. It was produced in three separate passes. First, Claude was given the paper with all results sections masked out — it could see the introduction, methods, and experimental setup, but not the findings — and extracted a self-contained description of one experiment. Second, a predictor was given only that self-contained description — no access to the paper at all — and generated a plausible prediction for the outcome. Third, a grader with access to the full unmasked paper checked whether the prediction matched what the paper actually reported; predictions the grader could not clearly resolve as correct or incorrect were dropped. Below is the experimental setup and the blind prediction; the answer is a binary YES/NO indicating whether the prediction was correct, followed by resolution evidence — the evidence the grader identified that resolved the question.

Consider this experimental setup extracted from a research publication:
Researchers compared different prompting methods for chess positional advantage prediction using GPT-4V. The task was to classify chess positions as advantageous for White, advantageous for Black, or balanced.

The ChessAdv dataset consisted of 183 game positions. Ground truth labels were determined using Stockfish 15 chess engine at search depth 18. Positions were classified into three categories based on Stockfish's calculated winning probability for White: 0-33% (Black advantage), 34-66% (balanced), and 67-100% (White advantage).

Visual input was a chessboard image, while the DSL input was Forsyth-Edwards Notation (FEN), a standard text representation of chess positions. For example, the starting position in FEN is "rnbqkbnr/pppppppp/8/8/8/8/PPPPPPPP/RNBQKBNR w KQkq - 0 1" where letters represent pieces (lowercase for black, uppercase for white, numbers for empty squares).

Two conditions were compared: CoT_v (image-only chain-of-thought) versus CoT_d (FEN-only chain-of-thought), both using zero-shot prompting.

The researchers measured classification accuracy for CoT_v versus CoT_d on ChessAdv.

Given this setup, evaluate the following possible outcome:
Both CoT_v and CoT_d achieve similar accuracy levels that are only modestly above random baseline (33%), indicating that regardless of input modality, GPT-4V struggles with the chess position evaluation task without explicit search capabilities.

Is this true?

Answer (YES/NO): YES